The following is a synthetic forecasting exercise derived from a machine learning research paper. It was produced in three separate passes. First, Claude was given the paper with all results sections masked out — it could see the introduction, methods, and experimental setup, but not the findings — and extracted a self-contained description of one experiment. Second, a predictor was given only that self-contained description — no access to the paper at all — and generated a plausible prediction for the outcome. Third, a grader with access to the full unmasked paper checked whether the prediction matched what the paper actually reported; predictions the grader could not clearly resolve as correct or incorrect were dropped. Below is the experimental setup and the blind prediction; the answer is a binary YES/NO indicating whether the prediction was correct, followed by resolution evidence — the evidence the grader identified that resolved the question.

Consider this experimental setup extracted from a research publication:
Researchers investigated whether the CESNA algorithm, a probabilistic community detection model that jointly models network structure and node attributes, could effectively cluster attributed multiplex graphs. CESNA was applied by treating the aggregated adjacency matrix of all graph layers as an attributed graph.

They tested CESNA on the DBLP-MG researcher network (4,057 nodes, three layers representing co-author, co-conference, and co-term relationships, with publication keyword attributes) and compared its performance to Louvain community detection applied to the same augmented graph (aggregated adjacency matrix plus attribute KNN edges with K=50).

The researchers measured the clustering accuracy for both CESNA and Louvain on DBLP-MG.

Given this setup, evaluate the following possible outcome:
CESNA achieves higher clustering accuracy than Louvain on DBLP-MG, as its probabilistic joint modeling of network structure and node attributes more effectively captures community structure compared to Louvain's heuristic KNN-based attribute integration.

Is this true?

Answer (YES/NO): NO